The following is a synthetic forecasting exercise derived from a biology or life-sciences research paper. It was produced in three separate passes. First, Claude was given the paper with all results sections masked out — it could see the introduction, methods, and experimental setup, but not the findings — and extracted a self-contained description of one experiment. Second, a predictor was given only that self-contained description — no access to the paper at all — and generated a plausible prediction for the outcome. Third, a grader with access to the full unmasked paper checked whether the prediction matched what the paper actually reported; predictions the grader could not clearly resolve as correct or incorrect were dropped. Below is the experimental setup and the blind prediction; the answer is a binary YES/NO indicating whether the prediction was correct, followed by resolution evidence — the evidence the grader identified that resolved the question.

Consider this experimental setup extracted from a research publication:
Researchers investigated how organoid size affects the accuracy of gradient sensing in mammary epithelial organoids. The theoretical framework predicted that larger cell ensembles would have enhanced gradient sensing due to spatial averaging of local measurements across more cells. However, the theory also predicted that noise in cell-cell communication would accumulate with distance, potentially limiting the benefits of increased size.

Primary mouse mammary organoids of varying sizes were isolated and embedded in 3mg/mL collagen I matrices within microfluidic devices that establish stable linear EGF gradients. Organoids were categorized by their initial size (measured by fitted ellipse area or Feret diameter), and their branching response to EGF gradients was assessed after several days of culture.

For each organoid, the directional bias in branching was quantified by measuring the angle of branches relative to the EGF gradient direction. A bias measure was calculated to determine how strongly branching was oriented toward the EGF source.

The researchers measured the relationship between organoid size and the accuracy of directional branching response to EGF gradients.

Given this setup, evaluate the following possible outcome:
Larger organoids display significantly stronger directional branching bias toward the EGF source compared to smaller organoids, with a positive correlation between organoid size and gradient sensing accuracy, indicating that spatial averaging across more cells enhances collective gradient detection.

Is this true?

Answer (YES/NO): NO